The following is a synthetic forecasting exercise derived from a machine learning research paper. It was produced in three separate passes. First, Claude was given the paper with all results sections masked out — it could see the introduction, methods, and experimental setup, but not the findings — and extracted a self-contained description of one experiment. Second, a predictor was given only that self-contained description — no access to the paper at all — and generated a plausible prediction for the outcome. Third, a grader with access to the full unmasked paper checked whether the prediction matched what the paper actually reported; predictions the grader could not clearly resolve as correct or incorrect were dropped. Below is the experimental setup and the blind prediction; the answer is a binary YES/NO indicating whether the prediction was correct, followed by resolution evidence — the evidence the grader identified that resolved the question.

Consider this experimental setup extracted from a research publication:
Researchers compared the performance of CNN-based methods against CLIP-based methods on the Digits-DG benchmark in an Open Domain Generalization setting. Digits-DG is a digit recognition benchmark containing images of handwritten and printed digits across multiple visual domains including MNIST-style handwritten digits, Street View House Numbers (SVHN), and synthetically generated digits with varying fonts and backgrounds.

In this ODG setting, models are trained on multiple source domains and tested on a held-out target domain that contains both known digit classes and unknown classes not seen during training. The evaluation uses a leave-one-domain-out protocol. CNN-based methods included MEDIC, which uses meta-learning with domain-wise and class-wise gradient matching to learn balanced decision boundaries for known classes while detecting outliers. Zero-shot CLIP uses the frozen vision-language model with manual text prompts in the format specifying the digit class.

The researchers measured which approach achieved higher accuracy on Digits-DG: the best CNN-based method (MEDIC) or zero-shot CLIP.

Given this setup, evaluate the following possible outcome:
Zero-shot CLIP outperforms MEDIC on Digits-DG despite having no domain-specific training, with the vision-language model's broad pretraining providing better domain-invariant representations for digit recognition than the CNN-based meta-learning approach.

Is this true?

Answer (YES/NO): NO